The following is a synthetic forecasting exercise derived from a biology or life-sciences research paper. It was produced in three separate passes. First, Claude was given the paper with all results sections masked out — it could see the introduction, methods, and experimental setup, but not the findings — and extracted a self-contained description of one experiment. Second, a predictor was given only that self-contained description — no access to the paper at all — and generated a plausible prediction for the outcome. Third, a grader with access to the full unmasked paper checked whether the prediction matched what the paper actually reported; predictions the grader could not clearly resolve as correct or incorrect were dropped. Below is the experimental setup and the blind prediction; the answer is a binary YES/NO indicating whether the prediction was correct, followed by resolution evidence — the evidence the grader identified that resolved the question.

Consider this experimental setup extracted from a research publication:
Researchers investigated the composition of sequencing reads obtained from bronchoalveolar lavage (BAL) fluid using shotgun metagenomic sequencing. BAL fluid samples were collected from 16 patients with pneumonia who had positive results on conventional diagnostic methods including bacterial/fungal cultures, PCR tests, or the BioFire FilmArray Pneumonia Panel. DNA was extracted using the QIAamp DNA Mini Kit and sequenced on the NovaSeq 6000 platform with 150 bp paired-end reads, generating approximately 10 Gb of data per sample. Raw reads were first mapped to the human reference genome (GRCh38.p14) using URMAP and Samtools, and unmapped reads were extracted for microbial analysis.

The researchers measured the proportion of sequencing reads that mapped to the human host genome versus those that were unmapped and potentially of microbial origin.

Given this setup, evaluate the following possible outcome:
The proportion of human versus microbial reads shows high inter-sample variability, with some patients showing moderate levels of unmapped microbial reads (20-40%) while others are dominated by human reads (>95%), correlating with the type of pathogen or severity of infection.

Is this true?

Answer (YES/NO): NO